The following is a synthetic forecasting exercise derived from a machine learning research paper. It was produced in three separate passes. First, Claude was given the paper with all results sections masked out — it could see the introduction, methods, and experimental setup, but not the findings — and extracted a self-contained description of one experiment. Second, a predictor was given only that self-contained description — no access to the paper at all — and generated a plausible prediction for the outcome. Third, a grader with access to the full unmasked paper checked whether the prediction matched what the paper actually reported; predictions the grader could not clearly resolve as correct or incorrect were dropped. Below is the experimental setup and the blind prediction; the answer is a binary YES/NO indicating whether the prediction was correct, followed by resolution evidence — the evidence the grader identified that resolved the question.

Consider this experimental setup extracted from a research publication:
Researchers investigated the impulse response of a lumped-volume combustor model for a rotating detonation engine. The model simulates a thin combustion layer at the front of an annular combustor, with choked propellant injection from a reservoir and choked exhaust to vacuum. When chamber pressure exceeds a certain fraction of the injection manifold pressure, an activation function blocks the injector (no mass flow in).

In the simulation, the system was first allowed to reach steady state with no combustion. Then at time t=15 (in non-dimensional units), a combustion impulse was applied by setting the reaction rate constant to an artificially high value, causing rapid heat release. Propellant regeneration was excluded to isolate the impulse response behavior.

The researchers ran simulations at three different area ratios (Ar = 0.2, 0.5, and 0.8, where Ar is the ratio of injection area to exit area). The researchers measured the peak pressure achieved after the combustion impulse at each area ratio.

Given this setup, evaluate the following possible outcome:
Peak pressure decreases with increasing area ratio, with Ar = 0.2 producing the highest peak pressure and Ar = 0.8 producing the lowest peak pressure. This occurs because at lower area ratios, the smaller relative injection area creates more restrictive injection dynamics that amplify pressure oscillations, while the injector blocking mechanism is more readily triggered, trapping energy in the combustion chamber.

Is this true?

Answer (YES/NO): NO